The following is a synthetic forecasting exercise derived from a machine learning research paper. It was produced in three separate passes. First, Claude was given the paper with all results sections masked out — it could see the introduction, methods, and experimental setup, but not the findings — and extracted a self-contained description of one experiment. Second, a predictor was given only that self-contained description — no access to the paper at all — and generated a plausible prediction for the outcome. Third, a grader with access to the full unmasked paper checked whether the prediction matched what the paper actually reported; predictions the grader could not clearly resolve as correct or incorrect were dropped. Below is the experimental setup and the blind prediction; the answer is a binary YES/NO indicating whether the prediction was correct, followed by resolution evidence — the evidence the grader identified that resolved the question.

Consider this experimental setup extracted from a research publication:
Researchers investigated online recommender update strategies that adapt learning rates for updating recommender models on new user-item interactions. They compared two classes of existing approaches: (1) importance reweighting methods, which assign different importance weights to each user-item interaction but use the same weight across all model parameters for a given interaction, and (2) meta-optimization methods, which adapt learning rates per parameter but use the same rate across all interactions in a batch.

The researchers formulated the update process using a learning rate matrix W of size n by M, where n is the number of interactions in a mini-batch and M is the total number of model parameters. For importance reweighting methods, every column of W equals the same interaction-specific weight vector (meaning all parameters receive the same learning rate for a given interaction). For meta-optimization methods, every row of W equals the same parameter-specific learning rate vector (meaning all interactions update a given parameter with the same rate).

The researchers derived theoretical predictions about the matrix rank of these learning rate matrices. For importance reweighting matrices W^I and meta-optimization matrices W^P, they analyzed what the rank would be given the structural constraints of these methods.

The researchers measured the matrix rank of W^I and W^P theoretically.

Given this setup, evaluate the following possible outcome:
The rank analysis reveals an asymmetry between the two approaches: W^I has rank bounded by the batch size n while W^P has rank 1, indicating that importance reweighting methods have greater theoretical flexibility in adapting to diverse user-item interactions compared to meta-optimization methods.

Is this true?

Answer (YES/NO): NO